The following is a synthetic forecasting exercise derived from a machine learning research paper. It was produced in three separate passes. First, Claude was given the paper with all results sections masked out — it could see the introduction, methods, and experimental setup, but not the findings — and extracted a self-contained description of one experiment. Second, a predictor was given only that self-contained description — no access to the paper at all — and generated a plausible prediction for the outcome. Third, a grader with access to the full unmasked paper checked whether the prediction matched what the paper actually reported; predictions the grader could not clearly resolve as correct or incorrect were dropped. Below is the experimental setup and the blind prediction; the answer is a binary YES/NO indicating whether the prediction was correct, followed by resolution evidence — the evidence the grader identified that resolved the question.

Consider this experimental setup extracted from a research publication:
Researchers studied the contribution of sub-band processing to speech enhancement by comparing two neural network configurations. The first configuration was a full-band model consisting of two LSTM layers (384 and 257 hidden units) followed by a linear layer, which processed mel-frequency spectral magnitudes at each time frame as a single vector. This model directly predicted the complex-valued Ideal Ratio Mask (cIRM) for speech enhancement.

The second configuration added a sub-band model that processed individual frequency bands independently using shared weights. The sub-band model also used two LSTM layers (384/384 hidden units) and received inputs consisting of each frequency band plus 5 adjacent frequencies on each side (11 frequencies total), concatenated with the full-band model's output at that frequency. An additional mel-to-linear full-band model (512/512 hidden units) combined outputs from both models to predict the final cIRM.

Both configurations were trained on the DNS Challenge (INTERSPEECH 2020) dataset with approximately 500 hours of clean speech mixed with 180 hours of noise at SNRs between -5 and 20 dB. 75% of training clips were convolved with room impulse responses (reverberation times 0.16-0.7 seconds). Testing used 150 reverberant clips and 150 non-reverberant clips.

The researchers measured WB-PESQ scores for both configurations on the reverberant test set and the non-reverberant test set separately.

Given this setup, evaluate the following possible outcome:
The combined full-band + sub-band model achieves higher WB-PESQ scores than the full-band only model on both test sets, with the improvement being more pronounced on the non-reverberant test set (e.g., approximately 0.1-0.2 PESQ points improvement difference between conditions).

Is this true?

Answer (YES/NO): NO